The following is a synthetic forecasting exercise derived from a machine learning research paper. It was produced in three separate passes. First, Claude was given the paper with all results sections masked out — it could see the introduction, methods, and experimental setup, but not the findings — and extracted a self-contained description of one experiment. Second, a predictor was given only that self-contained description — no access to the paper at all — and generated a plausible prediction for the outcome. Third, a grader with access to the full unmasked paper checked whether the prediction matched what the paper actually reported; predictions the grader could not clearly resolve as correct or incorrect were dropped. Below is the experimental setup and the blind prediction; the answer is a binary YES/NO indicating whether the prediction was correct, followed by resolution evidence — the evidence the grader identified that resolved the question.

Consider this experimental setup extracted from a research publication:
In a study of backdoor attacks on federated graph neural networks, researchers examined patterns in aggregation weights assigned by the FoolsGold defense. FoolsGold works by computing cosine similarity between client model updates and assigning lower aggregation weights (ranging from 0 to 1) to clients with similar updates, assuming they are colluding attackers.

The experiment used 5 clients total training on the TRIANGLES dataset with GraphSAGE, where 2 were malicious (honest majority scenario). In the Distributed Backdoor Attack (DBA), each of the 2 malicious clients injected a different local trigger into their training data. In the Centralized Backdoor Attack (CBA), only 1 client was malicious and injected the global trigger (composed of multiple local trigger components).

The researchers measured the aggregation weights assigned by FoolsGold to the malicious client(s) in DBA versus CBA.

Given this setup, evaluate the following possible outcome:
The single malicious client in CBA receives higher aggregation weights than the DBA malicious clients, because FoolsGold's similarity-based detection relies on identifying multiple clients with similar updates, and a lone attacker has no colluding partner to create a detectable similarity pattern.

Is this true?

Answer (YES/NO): YES